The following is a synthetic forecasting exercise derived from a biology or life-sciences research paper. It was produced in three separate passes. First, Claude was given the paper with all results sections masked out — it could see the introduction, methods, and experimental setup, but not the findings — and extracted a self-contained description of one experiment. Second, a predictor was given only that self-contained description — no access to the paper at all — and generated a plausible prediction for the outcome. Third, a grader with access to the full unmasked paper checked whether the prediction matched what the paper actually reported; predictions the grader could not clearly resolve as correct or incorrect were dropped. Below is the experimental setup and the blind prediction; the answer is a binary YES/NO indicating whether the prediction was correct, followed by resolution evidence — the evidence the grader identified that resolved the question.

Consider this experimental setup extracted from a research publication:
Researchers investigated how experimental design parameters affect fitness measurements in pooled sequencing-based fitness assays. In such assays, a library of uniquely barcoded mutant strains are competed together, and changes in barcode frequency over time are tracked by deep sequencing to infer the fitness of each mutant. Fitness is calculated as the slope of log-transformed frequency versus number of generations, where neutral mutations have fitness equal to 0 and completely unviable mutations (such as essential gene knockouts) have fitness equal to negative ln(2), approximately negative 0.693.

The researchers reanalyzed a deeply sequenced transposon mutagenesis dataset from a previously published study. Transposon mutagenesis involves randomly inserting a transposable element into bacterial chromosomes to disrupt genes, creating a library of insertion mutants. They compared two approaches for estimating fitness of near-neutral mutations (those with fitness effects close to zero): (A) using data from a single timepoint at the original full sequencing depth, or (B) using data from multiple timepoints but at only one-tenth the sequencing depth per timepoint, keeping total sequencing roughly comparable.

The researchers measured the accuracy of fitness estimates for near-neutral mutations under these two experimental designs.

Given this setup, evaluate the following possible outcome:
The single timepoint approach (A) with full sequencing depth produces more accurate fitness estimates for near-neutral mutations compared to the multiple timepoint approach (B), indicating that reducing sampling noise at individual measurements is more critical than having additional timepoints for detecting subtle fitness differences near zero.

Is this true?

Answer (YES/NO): NO